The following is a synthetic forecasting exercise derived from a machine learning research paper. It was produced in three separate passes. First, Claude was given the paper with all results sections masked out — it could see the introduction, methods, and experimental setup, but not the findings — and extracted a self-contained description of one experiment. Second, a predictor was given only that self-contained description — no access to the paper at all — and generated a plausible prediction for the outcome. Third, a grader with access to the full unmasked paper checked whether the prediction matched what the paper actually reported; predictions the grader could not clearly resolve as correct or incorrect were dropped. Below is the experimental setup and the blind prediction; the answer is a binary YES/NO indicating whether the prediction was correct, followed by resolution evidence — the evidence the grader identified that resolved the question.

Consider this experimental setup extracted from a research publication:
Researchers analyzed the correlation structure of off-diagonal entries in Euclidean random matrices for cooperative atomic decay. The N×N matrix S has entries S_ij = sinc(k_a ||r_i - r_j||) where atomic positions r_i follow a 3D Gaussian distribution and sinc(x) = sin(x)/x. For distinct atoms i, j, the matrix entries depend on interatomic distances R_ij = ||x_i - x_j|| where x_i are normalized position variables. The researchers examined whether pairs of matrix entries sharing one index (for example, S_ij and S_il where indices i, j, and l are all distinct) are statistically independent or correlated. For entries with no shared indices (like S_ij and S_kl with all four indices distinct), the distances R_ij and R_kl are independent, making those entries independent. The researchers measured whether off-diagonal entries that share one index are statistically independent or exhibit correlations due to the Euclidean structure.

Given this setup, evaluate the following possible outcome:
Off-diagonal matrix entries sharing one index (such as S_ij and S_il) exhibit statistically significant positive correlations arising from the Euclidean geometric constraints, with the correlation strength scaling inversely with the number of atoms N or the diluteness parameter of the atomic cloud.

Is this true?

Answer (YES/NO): NO